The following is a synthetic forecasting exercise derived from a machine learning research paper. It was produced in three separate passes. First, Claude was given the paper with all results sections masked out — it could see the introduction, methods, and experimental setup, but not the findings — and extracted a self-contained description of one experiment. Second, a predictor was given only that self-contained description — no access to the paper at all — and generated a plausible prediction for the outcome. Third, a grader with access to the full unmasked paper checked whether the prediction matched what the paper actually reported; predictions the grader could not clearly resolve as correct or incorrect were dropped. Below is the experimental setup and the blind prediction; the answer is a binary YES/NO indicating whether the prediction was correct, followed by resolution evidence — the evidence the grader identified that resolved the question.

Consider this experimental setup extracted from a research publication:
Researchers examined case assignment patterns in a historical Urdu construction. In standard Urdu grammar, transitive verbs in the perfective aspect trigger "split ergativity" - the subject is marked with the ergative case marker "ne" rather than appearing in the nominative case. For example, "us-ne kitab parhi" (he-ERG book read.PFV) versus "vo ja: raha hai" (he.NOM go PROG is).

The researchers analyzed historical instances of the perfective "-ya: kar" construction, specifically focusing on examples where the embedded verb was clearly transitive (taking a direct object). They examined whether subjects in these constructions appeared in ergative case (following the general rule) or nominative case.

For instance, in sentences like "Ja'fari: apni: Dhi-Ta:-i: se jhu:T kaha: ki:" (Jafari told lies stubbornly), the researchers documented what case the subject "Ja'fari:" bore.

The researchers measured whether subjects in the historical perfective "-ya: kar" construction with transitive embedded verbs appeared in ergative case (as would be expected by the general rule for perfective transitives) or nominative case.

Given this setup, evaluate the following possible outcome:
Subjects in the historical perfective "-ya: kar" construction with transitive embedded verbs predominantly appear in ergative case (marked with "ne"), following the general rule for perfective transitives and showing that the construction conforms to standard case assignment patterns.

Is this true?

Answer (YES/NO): NO